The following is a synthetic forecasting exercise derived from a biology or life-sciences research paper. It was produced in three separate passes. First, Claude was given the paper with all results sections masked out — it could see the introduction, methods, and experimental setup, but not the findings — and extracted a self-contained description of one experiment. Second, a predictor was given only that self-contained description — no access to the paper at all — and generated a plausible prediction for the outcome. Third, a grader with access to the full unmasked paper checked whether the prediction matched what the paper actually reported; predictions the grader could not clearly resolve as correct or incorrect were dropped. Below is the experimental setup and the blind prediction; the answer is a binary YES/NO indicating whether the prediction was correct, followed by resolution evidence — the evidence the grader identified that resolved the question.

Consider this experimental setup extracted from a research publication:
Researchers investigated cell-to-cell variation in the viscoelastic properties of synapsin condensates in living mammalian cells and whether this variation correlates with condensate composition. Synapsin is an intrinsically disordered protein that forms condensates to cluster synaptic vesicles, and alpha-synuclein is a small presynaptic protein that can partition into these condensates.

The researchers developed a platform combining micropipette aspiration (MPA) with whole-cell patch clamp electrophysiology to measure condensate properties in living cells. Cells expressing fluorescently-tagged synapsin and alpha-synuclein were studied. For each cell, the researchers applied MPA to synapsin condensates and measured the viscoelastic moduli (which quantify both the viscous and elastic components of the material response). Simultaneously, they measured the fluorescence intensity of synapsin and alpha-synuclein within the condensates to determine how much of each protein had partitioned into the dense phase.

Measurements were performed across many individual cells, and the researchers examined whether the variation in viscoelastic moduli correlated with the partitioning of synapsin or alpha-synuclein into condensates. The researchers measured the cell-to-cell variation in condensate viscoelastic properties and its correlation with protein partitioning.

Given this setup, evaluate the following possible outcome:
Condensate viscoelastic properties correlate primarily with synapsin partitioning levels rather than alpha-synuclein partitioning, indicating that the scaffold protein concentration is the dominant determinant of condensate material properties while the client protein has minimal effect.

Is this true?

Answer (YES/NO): NO